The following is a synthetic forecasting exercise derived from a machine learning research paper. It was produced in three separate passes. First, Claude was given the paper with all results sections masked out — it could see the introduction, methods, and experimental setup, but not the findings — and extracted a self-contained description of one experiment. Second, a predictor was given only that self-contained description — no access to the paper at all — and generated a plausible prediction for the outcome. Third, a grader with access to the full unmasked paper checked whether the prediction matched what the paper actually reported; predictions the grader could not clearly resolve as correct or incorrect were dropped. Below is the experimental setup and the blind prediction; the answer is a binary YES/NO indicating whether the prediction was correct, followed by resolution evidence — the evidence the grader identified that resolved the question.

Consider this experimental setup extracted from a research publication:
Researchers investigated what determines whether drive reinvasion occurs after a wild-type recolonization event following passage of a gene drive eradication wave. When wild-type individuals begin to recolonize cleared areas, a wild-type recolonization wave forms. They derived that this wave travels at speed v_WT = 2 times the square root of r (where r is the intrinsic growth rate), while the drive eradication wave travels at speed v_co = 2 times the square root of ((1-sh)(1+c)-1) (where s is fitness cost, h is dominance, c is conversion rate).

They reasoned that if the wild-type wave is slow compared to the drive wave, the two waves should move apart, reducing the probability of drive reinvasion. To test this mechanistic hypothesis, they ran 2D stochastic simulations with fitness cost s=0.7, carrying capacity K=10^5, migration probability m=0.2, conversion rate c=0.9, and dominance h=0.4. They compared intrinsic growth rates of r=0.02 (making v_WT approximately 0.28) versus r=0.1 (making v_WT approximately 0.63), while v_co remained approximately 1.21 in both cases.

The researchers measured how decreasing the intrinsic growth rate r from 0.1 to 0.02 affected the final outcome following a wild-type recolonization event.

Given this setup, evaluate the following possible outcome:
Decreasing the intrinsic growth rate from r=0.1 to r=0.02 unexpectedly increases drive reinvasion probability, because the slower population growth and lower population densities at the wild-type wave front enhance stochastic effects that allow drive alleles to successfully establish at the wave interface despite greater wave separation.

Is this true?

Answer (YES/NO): NO